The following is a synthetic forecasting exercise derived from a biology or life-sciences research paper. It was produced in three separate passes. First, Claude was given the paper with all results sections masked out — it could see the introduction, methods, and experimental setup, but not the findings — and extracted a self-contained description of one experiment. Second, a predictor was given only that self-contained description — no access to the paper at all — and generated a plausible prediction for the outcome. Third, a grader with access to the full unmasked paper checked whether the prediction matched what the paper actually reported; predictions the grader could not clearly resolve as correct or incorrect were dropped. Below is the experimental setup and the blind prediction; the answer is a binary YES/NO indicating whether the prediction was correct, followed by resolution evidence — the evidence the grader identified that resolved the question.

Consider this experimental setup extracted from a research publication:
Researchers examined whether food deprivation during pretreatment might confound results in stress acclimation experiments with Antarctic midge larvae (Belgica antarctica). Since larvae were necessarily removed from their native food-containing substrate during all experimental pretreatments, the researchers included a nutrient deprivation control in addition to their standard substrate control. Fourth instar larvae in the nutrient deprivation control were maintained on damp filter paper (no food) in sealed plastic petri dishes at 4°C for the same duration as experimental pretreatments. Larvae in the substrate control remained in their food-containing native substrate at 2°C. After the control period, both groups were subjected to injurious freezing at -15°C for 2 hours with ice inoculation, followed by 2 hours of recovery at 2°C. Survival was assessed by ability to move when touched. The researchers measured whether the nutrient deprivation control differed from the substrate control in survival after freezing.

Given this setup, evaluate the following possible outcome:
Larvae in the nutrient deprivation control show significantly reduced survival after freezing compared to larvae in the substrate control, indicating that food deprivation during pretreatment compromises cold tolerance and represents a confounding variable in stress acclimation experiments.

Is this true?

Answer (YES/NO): NO